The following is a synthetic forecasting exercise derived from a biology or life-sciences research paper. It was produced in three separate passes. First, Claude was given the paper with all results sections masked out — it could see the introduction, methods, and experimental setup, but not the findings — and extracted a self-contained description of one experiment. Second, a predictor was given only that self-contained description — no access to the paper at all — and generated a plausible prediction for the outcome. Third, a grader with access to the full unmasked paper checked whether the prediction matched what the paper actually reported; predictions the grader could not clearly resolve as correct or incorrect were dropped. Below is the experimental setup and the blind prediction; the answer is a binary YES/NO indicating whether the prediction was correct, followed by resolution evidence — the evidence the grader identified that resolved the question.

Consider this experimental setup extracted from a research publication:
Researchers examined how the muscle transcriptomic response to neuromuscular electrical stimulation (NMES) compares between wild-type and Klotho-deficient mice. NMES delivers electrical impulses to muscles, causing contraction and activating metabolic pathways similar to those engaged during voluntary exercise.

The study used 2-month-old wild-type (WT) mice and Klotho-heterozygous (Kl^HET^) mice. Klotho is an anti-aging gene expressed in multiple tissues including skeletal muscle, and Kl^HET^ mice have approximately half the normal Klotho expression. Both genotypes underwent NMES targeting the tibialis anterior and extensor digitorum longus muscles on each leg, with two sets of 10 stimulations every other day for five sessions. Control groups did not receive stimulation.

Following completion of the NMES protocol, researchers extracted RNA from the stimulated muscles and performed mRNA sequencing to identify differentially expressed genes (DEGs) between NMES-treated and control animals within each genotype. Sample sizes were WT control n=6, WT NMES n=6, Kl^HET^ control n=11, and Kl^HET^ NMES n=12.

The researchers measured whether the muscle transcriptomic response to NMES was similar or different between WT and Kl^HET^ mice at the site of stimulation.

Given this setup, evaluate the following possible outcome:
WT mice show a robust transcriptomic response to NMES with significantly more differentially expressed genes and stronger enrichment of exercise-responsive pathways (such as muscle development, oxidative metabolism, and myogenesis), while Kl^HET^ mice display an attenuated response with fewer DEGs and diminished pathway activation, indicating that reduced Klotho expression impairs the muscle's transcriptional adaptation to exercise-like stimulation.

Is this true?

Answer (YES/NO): NO